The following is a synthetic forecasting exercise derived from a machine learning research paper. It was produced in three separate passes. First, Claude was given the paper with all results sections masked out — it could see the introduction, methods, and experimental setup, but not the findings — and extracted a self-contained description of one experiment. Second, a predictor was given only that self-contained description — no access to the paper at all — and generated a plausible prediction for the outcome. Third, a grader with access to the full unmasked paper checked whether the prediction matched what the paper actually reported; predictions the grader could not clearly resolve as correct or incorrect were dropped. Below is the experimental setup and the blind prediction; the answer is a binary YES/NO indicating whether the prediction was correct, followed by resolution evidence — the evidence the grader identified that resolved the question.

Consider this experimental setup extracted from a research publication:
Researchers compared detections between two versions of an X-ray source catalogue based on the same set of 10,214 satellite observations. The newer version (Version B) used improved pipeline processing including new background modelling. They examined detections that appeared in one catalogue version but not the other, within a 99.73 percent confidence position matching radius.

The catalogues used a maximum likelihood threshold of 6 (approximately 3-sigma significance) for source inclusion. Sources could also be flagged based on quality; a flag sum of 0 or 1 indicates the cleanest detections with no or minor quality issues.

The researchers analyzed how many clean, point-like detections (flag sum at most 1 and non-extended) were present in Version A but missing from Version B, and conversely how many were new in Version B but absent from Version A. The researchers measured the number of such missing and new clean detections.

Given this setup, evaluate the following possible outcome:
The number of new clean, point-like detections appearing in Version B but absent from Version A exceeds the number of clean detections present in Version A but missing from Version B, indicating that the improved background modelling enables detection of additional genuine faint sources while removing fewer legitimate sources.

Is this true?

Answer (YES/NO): YES